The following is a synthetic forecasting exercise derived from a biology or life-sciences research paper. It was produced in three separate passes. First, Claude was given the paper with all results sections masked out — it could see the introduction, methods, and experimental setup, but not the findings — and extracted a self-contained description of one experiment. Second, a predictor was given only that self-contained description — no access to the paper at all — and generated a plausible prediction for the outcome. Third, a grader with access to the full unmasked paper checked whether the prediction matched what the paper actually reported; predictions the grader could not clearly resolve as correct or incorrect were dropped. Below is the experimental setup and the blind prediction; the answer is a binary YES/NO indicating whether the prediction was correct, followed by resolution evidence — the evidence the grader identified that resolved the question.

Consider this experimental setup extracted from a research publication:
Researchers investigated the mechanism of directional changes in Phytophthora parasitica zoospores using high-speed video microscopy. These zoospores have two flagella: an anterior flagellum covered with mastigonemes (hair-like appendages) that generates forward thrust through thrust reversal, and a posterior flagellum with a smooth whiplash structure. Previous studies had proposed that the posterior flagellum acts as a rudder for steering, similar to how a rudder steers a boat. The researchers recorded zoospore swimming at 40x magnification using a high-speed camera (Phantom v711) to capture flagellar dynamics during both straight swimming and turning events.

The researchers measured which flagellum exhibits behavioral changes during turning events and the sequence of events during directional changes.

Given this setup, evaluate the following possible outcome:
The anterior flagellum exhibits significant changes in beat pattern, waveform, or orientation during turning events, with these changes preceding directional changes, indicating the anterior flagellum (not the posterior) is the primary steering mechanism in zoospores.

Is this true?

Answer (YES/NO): YES